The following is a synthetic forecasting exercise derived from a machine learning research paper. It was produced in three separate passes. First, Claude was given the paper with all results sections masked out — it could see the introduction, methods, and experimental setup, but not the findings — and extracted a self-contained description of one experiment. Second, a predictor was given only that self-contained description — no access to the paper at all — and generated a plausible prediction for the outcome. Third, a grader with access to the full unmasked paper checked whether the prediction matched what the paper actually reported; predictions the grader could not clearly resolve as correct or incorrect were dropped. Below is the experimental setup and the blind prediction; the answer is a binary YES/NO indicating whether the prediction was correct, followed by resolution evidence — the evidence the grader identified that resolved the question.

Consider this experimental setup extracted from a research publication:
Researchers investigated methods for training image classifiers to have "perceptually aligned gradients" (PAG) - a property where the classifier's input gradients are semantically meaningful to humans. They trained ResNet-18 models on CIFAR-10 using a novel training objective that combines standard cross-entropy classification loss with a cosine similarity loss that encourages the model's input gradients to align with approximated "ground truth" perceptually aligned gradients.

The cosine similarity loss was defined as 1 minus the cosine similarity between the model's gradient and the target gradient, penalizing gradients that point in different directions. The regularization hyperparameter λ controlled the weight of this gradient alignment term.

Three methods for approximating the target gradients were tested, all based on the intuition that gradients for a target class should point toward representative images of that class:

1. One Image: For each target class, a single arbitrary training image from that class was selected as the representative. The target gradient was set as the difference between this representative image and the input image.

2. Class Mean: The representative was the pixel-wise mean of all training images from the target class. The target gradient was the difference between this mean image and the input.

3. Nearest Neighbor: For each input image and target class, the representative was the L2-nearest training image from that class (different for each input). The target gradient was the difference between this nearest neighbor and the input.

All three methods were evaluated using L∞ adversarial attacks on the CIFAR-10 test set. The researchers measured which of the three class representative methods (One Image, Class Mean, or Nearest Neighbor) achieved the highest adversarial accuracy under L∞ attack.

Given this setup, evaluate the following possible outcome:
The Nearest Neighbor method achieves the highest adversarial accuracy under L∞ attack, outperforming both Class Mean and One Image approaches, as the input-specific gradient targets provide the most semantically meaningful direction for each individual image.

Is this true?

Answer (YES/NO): NO